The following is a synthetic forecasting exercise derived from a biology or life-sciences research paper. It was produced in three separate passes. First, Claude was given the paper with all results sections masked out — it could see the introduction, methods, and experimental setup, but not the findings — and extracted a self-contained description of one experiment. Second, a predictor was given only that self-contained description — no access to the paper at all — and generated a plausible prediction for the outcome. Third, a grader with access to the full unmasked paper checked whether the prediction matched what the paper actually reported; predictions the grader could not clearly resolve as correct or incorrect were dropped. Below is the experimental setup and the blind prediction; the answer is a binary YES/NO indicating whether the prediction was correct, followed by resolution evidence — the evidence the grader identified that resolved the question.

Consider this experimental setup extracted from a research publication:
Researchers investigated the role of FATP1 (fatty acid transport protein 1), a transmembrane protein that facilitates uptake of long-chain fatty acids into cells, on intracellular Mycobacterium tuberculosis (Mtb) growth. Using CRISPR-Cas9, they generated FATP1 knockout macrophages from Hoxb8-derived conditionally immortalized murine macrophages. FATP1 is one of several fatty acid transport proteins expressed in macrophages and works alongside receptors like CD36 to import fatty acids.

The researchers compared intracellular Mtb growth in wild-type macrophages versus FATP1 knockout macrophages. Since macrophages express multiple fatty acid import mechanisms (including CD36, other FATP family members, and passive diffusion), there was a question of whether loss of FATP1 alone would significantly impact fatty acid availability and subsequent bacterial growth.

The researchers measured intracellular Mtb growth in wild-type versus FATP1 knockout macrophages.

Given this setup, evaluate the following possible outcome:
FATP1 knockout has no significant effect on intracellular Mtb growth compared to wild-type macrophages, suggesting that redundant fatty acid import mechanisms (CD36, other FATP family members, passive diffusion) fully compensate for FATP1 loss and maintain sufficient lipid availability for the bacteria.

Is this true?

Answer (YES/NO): NO